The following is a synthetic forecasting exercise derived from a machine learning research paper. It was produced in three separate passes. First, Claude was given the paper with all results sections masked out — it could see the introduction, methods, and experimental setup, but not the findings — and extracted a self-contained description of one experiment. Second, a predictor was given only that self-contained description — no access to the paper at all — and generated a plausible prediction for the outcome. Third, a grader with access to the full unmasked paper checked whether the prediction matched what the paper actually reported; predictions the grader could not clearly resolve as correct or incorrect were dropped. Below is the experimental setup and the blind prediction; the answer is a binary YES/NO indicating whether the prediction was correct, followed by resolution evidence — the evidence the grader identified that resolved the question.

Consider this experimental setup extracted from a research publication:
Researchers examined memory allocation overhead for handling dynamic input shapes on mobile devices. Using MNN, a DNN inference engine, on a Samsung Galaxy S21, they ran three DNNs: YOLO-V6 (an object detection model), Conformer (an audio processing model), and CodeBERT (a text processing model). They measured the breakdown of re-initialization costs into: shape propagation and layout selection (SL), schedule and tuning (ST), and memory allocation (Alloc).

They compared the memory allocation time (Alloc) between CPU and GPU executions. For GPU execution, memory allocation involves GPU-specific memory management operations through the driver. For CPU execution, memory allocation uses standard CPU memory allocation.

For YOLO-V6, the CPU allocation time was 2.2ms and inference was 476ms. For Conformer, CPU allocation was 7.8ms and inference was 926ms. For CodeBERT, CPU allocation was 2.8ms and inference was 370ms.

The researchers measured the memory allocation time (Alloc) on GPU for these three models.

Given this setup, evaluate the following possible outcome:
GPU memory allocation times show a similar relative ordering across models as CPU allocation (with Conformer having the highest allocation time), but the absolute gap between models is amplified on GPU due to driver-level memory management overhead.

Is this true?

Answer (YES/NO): NO